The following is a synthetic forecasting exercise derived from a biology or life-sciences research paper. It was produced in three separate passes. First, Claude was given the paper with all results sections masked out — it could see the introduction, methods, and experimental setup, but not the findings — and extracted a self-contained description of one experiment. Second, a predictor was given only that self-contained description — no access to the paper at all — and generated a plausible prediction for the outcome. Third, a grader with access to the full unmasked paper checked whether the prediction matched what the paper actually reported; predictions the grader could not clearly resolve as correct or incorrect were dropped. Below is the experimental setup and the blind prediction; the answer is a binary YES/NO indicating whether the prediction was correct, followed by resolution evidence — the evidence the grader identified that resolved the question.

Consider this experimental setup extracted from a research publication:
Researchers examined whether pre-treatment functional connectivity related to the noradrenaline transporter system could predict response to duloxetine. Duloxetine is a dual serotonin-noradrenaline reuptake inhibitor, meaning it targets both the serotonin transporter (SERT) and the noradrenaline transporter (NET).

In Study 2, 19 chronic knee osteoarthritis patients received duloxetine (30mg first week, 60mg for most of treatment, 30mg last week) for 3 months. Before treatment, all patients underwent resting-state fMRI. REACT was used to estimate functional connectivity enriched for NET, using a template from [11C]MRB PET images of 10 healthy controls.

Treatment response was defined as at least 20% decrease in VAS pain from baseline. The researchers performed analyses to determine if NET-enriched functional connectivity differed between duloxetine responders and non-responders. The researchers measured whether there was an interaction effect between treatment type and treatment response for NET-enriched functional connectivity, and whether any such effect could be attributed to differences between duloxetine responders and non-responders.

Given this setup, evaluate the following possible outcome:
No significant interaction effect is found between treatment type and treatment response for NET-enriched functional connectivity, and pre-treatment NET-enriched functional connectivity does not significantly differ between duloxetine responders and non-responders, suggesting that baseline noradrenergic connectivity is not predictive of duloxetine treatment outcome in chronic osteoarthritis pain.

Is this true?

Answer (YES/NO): NO